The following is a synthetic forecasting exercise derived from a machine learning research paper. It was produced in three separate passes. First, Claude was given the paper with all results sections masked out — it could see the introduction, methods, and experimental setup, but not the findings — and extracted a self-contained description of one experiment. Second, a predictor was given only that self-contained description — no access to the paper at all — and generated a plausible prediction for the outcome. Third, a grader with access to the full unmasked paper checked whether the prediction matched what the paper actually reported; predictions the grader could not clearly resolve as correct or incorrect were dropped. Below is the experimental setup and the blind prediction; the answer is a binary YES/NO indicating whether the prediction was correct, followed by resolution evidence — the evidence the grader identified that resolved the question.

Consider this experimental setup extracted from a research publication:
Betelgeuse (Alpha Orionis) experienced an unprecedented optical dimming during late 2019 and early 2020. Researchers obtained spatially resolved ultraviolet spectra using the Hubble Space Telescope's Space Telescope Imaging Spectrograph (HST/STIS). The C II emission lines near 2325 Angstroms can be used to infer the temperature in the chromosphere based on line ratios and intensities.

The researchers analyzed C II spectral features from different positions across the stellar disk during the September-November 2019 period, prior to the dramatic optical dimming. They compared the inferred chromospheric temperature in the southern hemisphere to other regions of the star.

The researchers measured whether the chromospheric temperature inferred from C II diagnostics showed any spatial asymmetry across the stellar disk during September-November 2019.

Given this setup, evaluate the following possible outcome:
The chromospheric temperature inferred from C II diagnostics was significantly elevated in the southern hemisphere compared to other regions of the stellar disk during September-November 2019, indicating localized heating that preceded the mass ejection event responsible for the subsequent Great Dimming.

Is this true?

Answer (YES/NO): YES